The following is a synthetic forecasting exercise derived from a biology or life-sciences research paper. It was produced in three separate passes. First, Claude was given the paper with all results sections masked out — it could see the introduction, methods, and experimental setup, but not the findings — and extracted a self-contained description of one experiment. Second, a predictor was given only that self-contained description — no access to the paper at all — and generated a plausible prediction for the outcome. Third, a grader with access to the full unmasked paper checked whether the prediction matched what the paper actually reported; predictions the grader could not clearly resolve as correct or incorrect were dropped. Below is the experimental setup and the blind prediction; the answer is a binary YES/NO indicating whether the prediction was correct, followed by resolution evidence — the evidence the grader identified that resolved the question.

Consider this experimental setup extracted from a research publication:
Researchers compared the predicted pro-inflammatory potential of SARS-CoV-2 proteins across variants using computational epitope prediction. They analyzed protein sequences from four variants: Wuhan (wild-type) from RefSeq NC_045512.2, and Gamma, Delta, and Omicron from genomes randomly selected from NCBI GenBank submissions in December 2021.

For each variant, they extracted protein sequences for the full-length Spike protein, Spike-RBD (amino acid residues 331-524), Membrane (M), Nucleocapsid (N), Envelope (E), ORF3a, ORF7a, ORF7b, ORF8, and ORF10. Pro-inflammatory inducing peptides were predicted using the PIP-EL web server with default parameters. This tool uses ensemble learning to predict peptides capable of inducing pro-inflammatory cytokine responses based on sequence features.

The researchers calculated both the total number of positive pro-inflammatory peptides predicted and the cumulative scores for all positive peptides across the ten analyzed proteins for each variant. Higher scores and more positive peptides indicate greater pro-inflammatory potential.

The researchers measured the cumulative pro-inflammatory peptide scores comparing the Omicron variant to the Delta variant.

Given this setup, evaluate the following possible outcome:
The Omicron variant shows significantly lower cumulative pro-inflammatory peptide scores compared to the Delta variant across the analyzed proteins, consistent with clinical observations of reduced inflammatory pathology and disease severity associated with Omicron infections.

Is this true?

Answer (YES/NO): YES